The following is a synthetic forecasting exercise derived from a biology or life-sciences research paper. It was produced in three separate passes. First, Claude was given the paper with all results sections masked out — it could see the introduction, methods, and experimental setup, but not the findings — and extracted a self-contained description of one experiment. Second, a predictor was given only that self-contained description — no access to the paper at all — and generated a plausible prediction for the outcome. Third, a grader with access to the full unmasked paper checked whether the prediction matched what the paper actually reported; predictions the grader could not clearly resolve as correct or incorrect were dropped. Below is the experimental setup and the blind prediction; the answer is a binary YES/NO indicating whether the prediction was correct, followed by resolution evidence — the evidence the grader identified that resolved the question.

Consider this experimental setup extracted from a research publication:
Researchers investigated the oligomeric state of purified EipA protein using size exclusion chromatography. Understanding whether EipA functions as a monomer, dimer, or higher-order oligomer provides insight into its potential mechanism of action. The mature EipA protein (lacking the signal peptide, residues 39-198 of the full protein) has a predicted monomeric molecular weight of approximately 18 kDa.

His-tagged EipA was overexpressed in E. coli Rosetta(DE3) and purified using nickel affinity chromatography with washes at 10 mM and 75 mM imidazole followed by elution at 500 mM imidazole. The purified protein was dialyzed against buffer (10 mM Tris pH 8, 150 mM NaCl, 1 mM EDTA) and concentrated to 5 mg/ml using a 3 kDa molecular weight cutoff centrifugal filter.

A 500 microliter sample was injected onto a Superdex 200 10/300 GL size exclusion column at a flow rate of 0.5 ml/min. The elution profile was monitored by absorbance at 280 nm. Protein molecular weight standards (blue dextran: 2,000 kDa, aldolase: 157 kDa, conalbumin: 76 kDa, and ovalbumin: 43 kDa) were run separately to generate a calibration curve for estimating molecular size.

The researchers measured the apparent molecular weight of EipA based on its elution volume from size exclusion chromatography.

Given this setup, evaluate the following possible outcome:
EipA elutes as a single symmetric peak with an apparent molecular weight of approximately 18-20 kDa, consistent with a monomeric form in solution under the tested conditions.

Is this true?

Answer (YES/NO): NO